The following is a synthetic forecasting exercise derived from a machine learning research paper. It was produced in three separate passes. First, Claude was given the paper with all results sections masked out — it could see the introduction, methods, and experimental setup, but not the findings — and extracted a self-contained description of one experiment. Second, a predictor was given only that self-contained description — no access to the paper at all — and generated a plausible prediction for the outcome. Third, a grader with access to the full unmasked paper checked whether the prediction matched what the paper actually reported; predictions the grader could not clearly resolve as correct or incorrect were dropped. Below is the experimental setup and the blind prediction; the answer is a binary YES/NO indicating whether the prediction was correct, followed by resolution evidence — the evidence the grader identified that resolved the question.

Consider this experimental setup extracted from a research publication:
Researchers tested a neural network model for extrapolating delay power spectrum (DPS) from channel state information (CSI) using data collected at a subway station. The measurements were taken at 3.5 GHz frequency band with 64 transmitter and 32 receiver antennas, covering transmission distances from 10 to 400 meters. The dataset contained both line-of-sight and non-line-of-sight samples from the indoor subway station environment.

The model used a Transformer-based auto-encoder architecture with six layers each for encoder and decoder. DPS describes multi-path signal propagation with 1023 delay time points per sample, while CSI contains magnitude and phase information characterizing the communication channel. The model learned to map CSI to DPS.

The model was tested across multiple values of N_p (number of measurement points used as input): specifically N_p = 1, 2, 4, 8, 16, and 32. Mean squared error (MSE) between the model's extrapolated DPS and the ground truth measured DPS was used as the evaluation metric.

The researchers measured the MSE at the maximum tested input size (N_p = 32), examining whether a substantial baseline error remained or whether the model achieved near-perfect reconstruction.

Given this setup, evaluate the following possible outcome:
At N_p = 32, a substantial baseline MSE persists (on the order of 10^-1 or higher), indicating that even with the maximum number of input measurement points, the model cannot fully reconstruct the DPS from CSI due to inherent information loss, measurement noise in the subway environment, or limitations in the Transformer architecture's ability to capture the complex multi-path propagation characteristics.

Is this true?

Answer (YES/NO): YES